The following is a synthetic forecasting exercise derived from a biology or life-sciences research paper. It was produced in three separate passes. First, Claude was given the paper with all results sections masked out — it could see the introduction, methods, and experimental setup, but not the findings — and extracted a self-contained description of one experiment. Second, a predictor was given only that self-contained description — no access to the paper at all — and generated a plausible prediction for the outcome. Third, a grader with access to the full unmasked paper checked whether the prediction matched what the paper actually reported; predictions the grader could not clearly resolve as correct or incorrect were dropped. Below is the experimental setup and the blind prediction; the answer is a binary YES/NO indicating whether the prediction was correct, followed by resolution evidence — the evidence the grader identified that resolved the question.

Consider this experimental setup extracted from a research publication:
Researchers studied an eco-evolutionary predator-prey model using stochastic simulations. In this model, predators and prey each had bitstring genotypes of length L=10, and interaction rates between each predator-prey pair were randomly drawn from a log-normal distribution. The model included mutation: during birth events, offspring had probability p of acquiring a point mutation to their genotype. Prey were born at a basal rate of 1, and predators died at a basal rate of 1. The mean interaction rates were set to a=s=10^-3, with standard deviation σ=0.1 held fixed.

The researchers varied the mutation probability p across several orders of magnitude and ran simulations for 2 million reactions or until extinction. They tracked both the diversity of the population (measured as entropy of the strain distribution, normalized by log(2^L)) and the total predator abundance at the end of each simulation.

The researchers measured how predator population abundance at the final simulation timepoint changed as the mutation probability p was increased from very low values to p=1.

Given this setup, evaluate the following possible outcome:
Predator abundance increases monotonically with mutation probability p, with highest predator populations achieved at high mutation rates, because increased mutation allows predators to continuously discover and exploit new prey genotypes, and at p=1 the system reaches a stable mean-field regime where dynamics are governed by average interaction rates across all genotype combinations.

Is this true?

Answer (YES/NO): NO